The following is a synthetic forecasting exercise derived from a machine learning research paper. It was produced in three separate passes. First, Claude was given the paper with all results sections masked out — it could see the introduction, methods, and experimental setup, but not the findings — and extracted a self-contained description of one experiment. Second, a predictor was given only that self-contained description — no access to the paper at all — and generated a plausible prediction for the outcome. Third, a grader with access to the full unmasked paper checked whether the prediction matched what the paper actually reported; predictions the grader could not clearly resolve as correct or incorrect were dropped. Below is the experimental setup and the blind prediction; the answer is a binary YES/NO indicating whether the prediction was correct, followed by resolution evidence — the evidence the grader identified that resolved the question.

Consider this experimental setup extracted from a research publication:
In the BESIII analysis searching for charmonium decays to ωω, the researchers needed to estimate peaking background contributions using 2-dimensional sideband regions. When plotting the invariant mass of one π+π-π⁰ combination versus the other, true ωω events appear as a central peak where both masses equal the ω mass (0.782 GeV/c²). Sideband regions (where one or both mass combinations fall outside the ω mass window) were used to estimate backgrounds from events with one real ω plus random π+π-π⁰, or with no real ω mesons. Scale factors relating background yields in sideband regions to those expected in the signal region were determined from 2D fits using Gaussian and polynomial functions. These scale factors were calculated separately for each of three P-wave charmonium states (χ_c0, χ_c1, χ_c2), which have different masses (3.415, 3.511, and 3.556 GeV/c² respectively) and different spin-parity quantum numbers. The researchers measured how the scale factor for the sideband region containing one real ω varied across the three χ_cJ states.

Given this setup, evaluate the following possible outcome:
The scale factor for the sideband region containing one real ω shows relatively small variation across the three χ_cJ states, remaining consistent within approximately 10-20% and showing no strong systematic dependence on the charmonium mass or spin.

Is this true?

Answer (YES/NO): NO